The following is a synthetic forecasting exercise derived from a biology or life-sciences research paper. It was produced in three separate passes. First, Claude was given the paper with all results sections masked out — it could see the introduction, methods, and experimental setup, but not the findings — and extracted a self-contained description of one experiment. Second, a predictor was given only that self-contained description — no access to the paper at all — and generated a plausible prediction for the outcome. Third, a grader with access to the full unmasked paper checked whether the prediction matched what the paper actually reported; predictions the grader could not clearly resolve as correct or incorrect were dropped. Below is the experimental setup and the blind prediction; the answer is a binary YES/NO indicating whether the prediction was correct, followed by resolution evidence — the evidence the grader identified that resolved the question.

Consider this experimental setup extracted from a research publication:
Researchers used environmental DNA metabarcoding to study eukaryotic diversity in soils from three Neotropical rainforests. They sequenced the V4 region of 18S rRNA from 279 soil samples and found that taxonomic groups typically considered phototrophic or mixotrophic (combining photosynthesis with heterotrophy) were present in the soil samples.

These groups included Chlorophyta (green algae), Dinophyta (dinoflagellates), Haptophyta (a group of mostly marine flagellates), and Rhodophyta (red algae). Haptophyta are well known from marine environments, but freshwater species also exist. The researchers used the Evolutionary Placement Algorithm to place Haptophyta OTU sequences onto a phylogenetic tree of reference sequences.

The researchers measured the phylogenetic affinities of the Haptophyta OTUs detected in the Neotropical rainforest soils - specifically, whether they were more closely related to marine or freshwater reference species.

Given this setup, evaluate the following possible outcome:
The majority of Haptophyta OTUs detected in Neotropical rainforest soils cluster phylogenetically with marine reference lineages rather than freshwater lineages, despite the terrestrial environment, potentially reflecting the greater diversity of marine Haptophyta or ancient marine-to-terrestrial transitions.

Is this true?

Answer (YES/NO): NO